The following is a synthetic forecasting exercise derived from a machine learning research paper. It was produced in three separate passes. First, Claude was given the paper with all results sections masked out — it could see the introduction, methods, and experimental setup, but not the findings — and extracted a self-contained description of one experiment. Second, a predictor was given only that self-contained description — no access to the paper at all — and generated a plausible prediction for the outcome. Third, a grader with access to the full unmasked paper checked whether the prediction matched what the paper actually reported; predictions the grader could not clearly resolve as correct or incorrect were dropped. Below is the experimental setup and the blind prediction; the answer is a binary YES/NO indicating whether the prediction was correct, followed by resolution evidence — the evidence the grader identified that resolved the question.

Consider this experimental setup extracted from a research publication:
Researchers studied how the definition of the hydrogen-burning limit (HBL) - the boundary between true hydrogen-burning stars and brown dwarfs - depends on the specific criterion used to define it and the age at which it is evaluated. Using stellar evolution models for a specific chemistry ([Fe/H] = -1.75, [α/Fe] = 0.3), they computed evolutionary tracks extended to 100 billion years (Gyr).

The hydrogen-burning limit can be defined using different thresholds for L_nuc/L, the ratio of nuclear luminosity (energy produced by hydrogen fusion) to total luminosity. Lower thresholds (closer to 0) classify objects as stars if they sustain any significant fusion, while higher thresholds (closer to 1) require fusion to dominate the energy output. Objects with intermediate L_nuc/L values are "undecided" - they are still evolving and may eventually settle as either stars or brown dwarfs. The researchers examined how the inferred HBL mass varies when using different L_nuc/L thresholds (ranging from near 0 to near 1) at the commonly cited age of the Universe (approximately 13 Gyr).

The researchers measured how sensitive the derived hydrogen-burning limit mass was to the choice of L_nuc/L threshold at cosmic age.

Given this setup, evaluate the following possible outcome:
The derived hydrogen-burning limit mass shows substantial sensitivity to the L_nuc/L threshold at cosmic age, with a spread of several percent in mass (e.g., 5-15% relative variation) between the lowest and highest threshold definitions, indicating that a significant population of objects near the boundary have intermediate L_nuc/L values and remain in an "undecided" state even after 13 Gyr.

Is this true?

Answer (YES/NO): YES